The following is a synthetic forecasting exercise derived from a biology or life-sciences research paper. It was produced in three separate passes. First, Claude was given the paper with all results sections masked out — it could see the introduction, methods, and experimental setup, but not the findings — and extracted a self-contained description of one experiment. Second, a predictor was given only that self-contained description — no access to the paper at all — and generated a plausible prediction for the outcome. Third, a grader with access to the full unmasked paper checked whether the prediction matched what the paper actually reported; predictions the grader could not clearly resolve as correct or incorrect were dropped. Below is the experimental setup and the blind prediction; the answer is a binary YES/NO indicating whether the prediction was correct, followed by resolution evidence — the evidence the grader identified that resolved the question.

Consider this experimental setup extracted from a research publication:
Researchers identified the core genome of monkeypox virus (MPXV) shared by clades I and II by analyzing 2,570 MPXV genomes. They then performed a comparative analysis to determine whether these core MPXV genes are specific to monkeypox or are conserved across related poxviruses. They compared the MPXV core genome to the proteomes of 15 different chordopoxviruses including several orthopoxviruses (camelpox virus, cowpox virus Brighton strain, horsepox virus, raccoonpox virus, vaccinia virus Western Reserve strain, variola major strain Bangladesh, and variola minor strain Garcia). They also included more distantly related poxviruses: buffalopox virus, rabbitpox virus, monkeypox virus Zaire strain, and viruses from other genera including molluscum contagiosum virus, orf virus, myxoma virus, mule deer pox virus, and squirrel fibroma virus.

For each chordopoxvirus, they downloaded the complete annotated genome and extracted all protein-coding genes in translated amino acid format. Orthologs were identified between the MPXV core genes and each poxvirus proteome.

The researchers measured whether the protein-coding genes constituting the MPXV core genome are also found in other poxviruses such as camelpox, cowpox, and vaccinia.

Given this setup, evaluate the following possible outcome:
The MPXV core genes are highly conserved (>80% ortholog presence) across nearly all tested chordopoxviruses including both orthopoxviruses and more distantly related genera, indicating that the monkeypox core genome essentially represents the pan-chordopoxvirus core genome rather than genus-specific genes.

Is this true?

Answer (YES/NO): NO